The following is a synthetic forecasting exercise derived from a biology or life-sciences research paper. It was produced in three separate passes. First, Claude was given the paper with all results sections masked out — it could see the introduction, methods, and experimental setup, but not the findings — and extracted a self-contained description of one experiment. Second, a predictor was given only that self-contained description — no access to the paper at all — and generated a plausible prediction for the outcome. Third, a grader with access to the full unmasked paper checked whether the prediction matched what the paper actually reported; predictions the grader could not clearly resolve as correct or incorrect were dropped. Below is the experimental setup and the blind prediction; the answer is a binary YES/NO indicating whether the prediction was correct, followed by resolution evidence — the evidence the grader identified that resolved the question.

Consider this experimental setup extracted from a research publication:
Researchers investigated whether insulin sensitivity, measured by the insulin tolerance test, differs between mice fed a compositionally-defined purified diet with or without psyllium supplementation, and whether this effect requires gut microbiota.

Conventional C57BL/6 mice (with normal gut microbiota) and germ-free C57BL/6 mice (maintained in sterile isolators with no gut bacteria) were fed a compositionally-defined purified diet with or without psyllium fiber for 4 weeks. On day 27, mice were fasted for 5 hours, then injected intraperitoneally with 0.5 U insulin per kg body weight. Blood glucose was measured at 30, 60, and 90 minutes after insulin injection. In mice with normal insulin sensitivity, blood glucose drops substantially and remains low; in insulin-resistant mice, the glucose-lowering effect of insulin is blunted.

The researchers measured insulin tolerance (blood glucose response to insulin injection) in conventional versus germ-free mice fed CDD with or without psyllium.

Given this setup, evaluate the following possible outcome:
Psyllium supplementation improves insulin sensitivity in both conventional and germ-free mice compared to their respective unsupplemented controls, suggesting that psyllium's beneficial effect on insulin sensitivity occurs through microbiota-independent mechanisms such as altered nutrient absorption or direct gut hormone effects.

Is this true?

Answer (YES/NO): NO